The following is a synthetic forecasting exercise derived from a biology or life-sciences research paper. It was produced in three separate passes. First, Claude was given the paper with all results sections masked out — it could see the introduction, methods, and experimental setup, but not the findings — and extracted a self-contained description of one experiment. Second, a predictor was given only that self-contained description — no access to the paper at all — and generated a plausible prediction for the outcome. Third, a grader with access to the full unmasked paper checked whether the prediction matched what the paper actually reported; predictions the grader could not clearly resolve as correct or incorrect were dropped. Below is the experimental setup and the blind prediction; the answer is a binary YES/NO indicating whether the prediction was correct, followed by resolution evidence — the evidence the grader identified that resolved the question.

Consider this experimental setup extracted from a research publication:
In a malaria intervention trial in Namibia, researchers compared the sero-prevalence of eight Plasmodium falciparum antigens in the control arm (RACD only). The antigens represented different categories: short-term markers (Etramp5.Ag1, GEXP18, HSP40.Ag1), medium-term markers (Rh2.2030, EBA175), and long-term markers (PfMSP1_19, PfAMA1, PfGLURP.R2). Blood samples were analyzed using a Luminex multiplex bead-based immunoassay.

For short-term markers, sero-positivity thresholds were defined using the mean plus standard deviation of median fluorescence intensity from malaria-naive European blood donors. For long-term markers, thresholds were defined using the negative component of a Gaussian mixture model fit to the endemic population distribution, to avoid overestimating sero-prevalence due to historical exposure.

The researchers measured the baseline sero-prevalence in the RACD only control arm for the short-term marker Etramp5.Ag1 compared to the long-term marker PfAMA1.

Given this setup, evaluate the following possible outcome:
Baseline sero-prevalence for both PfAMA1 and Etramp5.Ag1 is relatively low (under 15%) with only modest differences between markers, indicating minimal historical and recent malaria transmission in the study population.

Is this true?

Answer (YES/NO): NO